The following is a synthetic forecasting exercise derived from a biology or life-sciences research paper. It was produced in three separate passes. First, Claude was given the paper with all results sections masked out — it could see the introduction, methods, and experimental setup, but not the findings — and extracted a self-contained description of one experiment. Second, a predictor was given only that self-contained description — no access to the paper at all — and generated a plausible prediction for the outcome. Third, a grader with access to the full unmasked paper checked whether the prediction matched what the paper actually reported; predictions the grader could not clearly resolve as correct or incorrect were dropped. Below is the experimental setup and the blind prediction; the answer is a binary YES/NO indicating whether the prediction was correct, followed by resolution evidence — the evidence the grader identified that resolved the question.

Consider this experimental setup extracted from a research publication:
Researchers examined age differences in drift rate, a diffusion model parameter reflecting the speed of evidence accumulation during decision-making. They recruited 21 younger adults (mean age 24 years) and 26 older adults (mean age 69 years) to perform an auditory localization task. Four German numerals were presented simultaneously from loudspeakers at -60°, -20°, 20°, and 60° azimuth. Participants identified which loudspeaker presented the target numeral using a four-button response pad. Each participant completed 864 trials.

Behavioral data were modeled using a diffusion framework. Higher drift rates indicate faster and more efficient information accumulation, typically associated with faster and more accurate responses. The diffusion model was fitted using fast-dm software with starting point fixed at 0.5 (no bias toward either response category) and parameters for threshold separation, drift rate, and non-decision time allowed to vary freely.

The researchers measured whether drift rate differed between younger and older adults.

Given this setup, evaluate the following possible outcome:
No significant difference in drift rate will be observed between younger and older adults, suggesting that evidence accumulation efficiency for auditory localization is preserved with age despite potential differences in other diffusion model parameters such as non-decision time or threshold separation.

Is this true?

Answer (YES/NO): NO